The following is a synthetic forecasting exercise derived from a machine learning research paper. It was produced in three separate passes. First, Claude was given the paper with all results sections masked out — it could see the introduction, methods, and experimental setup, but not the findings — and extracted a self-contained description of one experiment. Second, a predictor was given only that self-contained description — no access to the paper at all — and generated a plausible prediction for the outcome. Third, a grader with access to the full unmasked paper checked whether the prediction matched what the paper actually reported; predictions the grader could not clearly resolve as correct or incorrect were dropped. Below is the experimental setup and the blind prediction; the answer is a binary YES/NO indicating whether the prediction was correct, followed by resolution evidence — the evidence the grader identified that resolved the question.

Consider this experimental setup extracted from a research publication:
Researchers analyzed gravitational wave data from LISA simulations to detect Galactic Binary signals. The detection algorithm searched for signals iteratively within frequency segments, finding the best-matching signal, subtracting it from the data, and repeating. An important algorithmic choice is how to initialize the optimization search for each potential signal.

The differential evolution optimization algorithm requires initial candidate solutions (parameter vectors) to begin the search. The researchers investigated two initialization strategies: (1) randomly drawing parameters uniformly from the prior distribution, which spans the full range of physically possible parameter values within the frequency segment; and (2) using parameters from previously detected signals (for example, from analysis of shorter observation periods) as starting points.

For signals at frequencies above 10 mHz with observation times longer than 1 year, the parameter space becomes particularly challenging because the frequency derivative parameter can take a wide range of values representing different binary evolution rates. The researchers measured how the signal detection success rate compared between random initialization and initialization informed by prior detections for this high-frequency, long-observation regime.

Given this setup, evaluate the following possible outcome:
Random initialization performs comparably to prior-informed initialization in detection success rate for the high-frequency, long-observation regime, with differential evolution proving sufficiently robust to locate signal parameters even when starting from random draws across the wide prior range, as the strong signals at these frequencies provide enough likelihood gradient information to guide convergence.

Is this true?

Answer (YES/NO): NO